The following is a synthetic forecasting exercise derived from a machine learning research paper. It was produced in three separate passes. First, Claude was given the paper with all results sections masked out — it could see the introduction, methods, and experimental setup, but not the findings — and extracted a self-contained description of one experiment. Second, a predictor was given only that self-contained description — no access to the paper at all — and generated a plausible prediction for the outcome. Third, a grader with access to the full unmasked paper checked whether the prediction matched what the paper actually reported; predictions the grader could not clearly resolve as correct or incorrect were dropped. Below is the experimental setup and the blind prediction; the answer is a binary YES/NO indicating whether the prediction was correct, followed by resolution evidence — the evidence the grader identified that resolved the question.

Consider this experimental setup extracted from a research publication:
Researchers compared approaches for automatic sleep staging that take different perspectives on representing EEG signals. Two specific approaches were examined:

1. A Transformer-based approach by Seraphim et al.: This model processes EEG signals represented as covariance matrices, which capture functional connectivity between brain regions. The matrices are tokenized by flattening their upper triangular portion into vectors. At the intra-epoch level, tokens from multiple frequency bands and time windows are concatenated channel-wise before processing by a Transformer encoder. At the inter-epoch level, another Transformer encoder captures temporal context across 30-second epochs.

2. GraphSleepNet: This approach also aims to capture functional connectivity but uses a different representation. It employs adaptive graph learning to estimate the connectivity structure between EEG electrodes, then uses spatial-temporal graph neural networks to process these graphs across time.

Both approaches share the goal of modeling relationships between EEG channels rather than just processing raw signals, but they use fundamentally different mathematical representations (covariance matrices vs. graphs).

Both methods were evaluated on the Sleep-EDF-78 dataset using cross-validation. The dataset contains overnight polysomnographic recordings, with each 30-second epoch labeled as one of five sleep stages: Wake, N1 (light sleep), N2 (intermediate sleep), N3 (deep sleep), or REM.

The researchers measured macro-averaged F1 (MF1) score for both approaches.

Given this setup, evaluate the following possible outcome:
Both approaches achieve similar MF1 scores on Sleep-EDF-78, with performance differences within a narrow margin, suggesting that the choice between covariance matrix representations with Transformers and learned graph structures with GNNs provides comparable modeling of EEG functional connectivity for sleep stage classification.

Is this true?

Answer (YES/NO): NO